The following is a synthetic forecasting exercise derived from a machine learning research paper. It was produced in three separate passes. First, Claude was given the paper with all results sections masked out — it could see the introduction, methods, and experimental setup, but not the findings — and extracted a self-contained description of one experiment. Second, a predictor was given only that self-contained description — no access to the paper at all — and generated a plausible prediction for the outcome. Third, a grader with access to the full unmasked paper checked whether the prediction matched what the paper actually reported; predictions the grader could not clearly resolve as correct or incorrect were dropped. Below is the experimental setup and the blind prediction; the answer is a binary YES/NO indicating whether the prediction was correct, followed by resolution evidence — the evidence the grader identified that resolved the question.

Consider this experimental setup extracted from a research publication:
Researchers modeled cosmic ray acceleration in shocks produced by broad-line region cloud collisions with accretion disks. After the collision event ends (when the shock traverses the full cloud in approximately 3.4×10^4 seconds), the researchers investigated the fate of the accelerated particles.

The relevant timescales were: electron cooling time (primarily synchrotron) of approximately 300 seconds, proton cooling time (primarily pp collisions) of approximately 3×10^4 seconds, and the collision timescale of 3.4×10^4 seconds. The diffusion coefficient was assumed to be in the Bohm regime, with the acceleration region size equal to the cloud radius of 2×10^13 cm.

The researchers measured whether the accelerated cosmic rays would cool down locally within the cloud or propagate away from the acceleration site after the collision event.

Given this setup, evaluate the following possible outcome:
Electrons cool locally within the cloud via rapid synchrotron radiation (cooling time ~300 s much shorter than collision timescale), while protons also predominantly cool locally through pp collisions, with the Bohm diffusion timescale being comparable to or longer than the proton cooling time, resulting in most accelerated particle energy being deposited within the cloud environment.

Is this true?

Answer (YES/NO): YES